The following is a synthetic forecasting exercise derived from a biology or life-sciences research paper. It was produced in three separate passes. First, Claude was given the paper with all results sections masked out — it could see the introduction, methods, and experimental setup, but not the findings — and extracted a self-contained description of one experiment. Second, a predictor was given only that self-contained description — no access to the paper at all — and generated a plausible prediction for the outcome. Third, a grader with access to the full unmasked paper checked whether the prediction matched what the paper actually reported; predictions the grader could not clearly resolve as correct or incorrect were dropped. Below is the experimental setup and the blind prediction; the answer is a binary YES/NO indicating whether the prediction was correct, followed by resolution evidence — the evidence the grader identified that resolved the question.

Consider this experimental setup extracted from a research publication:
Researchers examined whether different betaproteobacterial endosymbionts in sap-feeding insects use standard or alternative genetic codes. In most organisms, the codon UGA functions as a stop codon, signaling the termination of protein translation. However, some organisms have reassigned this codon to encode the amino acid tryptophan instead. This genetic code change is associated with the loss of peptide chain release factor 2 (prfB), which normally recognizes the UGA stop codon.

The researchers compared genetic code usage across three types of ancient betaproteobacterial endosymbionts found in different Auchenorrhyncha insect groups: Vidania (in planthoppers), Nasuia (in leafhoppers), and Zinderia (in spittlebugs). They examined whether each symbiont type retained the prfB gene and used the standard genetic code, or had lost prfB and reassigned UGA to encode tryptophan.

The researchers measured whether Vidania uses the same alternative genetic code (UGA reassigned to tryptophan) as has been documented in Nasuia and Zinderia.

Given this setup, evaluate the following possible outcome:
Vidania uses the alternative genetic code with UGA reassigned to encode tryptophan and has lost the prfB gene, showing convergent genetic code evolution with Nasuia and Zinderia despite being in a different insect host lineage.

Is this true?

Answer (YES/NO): NO